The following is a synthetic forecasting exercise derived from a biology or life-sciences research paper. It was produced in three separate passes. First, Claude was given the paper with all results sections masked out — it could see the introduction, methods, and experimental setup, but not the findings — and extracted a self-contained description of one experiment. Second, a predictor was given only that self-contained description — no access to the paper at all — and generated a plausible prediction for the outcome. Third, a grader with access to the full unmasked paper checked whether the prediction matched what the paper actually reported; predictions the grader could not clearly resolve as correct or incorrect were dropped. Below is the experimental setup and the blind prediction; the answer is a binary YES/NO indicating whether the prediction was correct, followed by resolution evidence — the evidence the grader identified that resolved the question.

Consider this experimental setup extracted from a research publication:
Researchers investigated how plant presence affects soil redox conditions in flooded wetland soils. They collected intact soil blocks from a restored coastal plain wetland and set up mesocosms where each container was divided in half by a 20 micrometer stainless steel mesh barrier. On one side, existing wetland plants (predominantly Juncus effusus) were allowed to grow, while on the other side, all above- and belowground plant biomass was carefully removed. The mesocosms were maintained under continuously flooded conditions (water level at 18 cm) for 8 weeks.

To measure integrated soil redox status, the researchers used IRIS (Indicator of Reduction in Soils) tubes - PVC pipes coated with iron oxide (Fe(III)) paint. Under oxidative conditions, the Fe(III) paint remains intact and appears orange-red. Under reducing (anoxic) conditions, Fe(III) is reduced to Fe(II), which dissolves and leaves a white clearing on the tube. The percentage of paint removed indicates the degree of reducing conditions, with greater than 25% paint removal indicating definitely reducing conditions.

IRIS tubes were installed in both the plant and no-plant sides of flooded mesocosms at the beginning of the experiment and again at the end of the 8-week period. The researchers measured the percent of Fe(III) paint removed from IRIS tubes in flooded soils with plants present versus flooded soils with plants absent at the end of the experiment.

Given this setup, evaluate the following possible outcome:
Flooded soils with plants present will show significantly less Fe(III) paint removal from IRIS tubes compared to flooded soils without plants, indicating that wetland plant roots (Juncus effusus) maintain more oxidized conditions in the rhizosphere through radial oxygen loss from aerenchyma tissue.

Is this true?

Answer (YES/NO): NO